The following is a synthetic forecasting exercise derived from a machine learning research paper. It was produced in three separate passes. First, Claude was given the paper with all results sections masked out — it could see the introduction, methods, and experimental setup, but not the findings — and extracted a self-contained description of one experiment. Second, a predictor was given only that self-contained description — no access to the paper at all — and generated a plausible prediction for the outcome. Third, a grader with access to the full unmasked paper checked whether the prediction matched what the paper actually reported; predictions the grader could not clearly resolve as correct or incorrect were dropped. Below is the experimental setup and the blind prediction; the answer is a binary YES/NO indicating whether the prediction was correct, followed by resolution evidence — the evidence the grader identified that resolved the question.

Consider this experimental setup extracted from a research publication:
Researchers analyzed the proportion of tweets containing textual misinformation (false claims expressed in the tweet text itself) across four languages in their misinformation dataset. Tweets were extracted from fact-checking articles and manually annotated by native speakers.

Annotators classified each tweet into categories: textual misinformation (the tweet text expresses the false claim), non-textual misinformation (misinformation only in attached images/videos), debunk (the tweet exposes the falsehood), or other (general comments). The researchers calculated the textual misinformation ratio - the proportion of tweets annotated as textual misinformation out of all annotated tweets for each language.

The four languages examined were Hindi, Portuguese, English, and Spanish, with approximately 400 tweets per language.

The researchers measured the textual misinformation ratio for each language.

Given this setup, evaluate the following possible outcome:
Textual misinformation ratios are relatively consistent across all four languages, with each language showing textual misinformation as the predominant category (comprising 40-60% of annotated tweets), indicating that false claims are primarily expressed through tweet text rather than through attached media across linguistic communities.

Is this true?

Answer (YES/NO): NO